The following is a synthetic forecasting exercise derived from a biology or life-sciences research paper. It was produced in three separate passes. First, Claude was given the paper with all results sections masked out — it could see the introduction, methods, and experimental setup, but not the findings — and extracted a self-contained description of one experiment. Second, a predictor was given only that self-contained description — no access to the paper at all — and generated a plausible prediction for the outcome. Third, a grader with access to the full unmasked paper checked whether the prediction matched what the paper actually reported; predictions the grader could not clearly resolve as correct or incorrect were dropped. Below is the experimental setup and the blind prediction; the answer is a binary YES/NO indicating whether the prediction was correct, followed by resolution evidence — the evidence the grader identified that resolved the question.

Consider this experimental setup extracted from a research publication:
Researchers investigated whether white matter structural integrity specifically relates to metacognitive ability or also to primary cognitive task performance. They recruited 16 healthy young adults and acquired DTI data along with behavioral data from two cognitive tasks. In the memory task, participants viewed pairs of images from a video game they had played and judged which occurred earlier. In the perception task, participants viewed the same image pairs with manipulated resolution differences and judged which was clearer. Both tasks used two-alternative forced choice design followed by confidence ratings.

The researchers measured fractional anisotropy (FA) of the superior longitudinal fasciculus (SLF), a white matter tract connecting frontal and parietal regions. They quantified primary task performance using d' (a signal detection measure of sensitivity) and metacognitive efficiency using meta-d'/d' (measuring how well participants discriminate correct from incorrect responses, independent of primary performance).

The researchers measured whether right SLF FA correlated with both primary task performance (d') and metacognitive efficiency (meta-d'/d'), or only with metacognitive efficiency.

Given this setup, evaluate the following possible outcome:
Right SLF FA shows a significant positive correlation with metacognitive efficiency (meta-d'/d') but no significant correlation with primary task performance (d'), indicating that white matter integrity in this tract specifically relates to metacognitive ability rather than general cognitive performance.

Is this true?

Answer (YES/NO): YES